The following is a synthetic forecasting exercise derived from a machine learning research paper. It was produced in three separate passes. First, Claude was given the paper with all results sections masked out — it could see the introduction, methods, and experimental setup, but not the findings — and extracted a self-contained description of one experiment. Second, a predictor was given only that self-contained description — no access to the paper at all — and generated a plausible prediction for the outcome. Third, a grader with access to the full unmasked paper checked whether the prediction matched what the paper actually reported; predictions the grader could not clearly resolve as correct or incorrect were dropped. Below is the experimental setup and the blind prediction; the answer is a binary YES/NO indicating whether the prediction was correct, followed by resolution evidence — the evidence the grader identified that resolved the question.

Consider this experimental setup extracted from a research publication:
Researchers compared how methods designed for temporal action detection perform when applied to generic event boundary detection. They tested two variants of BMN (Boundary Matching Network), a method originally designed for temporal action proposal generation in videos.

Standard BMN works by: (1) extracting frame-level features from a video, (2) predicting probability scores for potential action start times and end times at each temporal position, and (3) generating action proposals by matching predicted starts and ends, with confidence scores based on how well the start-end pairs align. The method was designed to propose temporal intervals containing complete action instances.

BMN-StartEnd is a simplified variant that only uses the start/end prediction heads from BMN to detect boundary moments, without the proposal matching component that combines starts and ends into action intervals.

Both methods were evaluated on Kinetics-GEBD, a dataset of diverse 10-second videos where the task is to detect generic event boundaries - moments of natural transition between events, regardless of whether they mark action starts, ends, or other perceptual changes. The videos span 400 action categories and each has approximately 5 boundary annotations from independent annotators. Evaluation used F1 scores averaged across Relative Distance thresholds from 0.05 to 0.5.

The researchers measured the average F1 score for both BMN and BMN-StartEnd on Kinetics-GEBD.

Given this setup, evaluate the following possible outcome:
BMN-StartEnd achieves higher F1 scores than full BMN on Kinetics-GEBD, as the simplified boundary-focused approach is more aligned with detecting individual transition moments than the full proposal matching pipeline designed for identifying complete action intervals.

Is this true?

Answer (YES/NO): YES